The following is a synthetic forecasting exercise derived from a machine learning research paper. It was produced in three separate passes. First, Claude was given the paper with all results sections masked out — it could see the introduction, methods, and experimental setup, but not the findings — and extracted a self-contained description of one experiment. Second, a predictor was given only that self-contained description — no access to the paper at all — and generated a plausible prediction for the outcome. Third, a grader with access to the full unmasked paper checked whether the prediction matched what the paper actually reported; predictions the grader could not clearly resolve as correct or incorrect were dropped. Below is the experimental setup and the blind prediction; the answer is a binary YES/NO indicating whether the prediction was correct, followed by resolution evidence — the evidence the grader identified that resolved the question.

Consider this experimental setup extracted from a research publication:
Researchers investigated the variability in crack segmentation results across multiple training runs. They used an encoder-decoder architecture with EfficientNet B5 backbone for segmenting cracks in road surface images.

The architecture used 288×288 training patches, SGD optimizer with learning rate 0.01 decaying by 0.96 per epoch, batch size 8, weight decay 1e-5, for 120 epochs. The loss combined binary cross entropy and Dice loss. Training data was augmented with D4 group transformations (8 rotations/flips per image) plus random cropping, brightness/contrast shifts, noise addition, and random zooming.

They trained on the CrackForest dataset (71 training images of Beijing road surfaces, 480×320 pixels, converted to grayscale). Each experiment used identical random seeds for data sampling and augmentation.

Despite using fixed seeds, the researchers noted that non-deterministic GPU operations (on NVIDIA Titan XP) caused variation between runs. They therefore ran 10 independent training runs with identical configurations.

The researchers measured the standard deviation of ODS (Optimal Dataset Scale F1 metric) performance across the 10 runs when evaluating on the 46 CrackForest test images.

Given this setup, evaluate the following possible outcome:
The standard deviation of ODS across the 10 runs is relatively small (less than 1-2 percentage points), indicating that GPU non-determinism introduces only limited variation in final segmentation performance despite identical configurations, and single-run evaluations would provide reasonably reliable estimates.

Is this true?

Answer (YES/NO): NO